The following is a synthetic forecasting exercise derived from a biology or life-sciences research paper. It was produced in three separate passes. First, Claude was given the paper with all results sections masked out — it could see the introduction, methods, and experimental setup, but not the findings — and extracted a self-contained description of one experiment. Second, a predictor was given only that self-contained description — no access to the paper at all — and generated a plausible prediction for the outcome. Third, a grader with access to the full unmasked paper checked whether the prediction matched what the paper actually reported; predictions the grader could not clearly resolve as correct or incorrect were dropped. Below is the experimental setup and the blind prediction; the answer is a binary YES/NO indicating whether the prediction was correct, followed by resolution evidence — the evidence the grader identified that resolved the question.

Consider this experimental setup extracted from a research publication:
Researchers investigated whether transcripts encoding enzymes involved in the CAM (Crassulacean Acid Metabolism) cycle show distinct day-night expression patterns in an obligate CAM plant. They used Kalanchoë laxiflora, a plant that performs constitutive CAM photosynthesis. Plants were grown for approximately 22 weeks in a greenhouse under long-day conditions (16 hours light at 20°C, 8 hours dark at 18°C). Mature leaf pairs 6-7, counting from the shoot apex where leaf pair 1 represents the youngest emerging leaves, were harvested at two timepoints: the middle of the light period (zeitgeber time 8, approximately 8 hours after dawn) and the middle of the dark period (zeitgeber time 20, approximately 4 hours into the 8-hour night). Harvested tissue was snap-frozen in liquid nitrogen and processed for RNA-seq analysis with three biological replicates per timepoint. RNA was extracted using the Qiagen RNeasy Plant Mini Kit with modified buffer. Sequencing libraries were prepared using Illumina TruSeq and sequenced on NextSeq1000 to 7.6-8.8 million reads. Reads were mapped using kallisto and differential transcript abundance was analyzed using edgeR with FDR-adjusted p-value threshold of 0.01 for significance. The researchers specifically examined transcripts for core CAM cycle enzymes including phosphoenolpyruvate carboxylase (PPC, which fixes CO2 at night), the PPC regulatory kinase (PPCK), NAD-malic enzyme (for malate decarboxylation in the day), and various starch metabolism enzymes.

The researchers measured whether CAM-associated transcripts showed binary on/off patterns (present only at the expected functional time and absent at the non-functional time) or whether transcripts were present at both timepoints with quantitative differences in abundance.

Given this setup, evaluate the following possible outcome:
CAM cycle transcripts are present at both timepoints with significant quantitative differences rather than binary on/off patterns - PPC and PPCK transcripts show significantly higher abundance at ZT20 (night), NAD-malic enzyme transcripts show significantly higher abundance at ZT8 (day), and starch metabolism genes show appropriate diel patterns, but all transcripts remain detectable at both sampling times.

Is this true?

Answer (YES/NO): NO